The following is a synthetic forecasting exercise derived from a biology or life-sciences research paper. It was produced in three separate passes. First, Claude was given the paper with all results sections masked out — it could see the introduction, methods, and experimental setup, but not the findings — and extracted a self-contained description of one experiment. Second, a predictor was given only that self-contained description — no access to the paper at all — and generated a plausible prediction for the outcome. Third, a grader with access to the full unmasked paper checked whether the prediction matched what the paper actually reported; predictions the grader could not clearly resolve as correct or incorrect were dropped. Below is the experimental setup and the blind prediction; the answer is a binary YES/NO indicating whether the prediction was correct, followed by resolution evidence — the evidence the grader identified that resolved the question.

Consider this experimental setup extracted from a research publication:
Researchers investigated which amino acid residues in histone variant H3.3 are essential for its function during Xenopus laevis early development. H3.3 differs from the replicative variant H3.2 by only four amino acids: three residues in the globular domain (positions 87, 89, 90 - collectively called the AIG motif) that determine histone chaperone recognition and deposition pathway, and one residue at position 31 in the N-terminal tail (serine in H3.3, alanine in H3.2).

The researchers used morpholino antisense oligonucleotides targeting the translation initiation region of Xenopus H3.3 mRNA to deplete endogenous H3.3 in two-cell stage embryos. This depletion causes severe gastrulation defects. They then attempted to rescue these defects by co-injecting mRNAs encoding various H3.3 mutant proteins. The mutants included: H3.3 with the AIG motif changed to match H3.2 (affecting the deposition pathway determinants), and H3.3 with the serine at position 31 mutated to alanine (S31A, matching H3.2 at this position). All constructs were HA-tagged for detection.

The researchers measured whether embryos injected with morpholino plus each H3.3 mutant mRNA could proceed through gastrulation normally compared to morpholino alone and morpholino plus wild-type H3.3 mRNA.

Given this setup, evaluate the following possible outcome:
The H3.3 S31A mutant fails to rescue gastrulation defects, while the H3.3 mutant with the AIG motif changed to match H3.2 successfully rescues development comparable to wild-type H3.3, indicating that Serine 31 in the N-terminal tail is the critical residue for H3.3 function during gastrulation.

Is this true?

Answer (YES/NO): YES